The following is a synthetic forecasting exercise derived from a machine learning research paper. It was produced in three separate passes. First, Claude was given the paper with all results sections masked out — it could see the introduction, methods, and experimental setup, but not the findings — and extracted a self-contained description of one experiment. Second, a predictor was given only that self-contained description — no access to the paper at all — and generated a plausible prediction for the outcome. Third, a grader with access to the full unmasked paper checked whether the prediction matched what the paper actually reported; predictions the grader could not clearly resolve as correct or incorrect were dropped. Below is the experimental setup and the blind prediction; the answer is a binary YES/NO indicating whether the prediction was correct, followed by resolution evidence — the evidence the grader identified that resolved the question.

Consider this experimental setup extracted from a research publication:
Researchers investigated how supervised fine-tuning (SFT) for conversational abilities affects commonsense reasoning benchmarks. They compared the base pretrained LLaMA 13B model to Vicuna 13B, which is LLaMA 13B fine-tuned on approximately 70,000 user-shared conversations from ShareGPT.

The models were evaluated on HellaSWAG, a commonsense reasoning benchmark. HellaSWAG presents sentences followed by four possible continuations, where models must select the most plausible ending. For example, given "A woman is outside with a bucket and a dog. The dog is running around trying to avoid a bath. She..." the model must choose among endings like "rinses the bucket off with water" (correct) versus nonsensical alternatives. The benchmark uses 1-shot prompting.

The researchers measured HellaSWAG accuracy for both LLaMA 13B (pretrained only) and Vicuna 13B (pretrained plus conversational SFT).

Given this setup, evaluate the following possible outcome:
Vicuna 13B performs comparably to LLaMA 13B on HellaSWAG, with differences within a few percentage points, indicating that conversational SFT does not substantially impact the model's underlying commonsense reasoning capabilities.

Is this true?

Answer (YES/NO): NO